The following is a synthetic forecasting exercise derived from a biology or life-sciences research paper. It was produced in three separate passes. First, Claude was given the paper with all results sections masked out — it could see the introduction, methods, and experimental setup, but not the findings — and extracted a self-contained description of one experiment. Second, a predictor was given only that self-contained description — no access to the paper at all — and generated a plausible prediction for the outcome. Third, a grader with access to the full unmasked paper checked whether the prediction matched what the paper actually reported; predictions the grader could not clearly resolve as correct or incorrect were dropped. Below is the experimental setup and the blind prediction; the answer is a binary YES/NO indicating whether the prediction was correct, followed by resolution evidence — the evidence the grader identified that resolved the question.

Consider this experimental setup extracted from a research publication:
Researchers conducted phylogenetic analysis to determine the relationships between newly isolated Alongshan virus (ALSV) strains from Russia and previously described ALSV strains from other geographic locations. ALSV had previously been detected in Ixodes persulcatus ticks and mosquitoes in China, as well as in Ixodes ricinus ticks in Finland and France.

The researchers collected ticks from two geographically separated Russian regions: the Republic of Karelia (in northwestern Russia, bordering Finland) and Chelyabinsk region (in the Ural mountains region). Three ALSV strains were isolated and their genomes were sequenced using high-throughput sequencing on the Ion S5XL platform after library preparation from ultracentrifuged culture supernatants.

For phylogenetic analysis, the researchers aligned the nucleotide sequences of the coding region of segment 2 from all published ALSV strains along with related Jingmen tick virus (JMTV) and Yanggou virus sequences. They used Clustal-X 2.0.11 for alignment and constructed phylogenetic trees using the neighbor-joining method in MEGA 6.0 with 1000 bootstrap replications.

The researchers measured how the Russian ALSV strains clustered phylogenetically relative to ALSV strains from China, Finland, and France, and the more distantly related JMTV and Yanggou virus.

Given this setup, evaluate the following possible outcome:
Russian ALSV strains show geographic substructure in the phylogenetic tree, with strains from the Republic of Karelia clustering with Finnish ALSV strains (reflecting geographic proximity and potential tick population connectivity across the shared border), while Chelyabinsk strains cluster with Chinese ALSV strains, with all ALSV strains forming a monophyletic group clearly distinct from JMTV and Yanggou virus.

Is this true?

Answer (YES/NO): NO